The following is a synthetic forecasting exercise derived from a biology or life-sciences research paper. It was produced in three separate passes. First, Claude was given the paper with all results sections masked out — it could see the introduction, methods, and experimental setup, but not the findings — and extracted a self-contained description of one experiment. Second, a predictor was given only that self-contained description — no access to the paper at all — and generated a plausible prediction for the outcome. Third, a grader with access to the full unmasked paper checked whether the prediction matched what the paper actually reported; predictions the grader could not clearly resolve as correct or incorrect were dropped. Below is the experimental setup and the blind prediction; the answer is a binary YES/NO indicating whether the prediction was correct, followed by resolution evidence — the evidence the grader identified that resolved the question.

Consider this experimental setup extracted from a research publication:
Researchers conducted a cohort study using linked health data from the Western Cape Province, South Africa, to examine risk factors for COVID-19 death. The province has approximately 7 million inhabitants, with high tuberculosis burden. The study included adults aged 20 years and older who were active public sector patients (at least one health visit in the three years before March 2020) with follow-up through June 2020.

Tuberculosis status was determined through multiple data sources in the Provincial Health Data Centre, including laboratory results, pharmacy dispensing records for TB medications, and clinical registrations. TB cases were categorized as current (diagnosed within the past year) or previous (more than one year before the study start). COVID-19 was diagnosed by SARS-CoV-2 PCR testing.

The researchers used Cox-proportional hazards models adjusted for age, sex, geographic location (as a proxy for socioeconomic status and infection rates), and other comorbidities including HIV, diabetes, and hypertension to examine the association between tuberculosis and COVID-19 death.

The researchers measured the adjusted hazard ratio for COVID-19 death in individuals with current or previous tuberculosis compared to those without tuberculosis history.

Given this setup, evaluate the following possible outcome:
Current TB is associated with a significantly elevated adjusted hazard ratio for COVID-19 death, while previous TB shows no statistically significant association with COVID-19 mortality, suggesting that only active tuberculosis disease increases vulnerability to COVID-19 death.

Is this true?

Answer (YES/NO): NO